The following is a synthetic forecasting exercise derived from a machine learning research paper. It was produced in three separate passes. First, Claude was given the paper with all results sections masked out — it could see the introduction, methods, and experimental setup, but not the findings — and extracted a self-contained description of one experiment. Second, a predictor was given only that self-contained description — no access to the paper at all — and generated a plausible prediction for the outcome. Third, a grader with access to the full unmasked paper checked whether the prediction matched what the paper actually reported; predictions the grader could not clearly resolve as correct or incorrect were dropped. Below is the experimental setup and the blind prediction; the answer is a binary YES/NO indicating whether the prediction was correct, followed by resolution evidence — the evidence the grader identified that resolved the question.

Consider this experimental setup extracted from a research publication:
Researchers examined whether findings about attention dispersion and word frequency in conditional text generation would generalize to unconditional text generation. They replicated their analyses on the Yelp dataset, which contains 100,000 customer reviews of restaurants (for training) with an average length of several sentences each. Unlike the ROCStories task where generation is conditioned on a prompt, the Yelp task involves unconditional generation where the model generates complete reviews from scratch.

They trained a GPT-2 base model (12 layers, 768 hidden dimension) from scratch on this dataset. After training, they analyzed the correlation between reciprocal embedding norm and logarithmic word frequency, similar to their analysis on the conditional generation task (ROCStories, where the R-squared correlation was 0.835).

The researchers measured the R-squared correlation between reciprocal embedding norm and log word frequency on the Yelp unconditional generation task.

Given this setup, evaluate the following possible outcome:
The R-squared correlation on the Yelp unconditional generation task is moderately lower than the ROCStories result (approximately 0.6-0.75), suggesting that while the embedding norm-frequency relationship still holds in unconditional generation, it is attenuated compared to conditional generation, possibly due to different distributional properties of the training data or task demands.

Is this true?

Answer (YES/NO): NO